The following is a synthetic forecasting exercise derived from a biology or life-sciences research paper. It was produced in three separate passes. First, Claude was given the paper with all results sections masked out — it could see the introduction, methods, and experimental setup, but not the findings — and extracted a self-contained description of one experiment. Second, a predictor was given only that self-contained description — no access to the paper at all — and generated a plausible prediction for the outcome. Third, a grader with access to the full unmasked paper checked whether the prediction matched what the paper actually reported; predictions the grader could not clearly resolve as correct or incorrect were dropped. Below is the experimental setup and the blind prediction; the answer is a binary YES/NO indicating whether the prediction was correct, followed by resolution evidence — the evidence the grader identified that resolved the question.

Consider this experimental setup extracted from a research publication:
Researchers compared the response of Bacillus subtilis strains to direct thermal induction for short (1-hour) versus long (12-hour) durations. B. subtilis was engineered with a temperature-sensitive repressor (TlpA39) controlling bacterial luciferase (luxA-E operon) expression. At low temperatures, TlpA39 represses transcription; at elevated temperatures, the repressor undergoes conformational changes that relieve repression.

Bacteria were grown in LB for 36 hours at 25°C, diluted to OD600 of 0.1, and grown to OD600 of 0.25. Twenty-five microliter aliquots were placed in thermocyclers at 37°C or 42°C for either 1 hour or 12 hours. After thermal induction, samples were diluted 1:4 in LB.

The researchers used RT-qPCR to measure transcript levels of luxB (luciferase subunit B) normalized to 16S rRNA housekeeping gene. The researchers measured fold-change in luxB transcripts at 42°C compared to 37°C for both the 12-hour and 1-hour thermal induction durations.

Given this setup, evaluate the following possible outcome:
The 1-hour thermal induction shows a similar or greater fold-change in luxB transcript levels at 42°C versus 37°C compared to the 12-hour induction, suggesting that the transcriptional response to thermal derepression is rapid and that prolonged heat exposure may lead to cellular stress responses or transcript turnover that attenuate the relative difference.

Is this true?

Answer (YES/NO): NO